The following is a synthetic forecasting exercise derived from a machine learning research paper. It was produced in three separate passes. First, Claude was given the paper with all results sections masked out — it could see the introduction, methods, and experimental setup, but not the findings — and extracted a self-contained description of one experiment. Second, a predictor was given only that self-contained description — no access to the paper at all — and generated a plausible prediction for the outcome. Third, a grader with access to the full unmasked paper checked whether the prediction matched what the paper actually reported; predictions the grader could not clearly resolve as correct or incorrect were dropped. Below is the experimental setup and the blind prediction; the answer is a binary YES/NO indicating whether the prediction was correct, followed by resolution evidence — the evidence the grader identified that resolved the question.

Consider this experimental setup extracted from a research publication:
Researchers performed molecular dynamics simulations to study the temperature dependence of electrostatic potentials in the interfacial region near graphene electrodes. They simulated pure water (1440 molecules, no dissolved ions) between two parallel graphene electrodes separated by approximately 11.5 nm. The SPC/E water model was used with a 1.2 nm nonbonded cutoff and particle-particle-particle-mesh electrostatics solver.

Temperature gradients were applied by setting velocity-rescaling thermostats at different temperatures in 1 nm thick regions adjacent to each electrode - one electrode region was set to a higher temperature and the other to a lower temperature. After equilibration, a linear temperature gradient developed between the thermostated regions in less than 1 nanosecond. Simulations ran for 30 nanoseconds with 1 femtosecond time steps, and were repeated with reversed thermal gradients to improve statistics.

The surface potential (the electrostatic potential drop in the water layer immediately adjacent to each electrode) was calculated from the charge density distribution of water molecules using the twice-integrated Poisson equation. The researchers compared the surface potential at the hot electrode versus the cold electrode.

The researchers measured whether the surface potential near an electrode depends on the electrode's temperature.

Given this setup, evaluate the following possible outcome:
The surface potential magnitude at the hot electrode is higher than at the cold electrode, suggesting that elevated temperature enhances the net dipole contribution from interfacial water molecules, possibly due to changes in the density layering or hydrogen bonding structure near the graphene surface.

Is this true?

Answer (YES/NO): NO